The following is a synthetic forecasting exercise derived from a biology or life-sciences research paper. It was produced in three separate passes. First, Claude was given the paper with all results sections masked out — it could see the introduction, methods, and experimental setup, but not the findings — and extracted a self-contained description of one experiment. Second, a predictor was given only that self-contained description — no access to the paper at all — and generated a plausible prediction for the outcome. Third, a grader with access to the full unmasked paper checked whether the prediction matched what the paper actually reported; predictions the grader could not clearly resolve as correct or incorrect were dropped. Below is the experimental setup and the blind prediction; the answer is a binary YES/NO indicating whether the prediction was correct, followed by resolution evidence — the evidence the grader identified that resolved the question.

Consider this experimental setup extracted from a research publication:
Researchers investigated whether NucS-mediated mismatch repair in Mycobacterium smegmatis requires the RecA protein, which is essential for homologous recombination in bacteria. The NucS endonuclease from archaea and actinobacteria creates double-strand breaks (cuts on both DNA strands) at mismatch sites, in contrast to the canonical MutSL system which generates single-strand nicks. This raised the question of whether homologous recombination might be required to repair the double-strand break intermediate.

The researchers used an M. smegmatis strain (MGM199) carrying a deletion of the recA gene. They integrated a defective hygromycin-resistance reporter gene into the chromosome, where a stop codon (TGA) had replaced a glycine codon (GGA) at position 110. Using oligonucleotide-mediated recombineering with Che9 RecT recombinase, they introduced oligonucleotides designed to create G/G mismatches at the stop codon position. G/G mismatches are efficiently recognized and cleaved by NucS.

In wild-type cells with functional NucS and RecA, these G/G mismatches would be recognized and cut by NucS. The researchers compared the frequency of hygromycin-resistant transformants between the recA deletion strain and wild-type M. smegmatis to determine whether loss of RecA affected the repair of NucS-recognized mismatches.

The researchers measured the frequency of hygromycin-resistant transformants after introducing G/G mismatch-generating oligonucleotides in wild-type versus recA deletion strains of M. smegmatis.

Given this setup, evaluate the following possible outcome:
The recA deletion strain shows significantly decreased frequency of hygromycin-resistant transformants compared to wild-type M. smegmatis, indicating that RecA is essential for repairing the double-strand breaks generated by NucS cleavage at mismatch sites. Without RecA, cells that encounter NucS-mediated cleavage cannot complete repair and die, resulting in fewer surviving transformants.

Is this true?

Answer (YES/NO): NO